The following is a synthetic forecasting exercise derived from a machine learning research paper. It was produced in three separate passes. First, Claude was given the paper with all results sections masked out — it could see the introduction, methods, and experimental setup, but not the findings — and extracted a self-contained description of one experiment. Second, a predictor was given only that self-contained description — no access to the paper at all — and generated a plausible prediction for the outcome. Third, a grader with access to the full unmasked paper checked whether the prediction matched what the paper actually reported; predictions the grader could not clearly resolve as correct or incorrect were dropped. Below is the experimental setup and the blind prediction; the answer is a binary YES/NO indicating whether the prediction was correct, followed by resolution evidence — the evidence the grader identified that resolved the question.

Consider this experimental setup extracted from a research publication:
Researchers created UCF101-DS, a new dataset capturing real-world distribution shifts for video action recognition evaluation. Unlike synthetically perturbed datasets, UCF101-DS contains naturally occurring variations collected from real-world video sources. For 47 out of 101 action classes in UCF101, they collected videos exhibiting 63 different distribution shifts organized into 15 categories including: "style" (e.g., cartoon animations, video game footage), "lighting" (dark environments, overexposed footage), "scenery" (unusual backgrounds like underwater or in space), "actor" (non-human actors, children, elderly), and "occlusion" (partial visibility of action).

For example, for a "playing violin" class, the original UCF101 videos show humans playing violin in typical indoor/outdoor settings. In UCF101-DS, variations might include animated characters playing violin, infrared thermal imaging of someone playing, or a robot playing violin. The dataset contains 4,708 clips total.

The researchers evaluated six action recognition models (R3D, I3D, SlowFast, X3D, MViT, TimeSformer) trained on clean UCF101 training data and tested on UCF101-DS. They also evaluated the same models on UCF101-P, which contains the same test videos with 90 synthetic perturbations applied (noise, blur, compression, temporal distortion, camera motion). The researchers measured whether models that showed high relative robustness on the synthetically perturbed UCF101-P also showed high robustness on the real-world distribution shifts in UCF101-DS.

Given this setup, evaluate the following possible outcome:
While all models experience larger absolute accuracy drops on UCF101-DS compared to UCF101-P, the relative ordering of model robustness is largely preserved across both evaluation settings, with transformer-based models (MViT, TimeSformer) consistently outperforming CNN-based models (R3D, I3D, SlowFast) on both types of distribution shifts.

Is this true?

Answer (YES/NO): NO